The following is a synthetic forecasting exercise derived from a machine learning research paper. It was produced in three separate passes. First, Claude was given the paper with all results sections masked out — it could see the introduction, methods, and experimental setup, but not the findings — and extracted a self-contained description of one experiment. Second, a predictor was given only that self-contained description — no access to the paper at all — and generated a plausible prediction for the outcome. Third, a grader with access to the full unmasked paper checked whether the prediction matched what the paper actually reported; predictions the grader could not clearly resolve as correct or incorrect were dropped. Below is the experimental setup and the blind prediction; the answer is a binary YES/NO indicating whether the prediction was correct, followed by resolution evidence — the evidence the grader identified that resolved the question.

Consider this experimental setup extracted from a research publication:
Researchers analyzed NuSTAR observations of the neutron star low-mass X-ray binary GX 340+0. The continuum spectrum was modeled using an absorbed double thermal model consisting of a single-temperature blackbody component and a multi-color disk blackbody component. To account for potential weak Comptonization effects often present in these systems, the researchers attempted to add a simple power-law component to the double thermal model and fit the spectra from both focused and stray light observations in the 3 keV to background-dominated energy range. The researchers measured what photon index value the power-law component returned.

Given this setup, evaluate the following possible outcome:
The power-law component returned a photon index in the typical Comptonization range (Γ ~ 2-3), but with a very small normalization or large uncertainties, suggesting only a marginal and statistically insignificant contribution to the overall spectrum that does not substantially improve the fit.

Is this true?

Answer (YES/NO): NO